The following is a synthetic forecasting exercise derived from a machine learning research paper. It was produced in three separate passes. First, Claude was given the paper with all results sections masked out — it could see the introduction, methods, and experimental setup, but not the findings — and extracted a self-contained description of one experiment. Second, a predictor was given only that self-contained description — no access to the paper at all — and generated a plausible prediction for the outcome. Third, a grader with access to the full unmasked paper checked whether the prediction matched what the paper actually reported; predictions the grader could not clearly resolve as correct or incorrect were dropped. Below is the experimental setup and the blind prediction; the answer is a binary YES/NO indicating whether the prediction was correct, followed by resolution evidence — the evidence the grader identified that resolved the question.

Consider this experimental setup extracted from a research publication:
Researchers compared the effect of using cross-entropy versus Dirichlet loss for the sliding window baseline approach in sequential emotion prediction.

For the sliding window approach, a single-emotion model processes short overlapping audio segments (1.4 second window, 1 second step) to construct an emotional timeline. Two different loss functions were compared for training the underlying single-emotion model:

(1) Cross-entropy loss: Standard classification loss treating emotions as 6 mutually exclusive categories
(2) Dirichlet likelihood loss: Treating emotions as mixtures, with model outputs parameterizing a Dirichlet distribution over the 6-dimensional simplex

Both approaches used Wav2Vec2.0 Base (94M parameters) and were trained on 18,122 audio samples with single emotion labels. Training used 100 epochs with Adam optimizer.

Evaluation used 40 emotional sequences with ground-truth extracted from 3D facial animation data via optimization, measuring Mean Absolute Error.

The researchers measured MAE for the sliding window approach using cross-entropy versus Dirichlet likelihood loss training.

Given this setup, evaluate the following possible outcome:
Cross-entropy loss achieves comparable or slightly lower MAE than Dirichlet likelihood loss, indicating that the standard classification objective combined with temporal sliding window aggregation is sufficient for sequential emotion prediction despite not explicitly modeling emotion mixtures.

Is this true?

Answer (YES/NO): NO